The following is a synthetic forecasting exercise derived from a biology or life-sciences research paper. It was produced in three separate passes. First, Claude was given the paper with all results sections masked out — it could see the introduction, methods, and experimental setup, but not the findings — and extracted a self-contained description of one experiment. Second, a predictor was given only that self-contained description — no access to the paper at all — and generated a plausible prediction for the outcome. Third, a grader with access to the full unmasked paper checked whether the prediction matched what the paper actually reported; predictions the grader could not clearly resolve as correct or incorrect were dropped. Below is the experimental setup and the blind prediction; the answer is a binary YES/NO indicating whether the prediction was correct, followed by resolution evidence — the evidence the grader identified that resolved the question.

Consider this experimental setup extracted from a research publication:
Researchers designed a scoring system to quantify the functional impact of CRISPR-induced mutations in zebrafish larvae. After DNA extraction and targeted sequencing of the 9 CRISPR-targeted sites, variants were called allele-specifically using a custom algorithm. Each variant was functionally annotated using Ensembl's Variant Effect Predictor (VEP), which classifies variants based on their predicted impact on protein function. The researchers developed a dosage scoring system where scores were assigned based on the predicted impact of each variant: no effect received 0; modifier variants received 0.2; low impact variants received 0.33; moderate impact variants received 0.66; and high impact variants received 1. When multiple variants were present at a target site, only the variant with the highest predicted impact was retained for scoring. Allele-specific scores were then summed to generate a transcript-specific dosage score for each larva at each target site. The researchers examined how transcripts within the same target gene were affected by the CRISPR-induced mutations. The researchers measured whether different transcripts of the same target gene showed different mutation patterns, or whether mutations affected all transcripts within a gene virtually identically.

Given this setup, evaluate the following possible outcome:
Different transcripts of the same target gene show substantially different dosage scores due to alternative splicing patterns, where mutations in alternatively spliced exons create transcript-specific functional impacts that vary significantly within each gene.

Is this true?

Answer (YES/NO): NO